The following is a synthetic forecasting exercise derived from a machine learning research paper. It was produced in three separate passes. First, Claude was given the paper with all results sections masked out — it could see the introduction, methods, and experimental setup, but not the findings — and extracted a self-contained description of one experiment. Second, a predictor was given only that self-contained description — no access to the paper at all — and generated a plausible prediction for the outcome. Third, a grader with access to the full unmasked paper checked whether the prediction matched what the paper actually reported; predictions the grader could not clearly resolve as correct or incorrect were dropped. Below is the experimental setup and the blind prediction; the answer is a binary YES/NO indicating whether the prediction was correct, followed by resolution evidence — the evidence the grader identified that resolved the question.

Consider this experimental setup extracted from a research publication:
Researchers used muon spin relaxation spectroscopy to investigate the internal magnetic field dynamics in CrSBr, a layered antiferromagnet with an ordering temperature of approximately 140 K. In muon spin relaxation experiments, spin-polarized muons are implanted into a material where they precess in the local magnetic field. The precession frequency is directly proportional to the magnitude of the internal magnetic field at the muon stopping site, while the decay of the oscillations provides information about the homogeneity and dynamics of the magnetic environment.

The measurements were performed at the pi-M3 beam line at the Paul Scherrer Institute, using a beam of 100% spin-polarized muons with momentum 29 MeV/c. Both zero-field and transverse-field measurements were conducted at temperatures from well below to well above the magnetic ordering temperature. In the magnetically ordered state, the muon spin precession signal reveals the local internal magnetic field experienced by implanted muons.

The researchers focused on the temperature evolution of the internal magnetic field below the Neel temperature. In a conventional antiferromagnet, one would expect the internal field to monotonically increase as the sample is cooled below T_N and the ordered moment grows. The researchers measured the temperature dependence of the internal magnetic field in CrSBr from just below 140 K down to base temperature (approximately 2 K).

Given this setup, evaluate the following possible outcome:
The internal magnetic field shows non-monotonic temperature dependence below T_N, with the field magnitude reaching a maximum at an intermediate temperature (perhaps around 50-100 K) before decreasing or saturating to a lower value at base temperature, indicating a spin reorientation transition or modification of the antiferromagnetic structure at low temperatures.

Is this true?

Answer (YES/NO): YES